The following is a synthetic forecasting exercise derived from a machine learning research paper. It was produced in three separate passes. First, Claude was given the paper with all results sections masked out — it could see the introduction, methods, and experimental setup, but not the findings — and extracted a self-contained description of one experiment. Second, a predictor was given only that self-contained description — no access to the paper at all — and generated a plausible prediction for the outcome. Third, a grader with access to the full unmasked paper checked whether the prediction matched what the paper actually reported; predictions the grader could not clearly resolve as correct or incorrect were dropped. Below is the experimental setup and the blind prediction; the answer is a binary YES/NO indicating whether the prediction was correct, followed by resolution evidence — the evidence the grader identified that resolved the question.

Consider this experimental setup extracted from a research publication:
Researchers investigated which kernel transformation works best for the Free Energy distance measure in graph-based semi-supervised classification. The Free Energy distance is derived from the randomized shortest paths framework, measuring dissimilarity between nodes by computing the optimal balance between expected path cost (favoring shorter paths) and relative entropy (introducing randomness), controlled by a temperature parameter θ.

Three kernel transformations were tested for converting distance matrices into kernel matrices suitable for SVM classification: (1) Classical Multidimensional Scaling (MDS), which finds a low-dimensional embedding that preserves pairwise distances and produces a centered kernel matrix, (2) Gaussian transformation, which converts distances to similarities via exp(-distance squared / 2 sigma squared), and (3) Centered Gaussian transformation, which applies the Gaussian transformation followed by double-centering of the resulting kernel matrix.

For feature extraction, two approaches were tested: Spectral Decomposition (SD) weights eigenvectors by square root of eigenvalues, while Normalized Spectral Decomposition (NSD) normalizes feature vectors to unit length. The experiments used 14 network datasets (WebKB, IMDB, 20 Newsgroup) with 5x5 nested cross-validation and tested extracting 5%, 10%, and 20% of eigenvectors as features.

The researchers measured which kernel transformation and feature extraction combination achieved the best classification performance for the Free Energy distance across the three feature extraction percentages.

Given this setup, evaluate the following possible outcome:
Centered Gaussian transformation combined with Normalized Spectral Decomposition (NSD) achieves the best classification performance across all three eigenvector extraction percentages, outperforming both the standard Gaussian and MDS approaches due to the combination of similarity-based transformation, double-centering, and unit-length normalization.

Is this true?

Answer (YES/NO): NO